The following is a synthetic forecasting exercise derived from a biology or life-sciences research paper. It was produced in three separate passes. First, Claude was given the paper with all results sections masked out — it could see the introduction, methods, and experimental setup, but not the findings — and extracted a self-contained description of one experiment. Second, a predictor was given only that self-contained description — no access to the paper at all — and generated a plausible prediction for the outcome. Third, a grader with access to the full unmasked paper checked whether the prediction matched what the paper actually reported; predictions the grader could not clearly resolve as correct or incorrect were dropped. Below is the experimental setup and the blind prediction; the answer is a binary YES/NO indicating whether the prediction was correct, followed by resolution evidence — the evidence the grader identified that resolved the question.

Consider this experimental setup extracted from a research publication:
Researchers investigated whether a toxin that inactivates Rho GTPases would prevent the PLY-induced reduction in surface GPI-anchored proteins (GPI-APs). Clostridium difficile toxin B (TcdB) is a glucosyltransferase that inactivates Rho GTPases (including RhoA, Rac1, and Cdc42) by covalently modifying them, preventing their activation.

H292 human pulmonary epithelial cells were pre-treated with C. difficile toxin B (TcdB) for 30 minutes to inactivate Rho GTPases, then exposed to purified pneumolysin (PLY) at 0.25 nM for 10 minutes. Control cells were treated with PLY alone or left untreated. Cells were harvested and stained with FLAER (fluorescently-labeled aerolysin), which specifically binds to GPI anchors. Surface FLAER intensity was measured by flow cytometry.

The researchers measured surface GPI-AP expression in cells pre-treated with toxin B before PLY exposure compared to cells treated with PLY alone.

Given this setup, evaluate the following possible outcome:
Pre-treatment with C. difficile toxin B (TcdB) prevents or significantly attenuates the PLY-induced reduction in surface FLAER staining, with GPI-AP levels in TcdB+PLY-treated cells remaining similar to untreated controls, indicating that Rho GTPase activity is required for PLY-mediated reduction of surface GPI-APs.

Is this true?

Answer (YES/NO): YES